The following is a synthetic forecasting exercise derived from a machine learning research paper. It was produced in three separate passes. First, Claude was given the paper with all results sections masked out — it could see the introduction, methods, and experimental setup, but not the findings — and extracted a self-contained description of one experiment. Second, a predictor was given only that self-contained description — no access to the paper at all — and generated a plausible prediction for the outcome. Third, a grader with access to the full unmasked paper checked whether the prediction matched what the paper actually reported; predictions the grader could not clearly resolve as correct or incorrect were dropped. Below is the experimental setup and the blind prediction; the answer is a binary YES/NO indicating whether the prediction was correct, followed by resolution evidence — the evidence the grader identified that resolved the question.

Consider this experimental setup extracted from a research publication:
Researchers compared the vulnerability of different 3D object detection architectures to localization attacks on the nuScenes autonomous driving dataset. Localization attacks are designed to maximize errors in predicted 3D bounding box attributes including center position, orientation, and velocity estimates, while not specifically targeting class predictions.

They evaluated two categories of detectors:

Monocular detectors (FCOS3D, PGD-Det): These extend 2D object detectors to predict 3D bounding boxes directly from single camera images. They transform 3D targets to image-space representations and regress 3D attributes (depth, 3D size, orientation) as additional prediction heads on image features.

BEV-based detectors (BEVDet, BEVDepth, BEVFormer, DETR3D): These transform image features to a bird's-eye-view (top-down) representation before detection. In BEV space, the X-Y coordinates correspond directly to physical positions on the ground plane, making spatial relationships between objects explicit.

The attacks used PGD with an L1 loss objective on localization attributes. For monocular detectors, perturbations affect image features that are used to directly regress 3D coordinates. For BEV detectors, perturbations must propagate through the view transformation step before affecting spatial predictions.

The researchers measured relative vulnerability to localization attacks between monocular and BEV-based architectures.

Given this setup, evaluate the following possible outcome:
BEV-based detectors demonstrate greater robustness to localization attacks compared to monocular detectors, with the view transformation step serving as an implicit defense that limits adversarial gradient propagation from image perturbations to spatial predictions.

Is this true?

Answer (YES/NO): YES